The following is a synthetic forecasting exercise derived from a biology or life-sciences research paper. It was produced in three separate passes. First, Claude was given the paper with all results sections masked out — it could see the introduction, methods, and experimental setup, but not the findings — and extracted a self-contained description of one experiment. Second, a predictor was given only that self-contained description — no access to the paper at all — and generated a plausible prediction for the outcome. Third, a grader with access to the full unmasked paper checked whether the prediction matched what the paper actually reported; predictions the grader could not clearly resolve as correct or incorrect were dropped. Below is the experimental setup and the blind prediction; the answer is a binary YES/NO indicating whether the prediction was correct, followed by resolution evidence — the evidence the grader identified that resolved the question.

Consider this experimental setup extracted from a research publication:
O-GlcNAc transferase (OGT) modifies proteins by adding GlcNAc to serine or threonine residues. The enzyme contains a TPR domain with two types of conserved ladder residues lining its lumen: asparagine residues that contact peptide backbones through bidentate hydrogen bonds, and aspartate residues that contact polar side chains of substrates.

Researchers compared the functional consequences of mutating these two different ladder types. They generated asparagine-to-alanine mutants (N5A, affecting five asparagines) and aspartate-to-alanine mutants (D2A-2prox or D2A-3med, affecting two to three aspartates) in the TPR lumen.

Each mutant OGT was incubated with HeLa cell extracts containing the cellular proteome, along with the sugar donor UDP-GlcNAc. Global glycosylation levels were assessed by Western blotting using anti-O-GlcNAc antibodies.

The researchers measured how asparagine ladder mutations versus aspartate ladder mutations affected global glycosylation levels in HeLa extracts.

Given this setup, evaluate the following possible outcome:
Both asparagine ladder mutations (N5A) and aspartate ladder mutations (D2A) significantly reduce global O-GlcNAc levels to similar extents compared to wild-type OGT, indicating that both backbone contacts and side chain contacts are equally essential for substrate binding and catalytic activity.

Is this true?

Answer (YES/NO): NO